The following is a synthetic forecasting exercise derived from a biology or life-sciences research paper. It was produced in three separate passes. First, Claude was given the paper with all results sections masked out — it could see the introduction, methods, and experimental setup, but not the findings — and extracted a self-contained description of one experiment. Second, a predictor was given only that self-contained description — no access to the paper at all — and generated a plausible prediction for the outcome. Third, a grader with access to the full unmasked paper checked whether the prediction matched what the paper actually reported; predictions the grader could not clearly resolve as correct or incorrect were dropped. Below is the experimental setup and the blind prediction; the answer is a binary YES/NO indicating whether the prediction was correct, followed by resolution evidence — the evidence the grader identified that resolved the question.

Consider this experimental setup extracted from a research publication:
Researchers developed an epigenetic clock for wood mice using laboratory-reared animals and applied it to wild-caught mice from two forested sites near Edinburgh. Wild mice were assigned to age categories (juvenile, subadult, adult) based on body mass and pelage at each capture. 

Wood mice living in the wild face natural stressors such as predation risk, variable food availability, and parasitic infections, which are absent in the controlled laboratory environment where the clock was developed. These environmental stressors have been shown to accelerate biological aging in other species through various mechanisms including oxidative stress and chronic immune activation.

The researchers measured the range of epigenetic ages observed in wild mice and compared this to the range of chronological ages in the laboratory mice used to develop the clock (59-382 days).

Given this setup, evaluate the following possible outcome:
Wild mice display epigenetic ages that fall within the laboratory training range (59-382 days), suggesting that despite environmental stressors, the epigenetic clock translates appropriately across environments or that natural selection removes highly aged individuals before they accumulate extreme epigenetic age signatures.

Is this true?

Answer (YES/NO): NO